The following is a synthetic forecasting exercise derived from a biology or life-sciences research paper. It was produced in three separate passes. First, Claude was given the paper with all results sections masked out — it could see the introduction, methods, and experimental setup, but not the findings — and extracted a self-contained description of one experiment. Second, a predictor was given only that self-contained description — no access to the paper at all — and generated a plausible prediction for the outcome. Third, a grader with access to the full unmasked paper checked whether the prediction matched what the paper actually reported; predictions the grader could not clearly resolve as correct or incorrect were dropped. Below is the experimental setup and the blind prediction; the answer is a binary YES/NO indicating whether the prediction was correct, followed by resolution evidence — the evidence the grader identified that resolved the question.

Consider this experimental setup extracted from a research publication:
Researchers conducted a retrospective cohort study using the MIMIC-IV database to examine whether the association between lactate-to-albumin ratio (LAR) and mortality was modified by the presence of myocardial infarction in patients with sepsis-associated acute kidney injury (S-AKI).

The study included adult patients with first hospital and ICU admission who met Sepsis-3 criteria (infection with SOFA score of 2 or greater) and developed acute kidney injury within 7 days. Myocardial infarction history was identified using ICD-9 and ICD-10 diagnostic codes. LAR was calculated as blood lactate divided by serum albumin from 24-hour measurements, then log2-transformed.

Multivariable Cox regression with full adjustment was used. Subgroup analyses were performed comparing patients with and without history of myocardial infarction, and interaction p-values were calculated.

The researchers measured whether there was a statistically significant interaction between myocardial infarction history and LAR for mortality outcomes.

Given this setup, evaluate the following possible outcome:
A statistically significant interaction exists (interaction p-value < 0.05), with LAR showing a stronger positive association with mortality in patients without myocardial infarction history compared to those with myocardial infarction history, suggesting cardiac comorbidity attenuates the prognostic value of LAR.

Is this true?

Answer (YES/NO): YES